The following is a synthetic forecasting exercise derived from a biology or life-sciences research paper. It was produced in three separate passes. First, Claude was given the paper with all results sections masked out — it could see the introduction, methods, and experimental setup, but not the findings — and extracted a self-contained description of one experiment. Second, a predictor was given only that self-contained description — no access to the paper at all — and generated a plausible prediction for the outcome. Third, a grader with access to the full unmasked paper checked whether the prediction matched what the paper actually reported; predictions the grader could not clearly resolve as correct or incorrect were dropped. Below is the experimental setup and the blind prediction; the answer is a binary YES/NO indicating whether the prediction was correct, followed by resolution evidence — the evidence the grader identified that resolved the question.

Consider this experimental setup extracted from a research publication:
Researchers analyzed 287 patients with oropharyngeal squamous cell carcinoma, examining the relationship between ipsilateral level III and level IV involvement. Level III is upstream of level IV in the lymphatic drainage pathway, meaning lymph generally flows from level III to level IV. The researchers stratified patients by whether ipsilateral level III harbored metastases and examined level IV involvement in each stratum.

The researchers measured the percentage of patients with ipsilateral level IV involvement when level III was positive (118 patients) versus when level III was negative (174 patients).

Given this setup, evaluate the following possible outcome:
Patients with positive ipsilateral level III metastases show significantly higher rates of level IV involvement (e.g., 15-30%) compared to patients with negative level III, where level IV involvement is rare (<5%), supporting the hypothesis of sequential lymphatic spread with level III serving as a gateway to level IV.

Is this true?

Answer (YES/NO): YES